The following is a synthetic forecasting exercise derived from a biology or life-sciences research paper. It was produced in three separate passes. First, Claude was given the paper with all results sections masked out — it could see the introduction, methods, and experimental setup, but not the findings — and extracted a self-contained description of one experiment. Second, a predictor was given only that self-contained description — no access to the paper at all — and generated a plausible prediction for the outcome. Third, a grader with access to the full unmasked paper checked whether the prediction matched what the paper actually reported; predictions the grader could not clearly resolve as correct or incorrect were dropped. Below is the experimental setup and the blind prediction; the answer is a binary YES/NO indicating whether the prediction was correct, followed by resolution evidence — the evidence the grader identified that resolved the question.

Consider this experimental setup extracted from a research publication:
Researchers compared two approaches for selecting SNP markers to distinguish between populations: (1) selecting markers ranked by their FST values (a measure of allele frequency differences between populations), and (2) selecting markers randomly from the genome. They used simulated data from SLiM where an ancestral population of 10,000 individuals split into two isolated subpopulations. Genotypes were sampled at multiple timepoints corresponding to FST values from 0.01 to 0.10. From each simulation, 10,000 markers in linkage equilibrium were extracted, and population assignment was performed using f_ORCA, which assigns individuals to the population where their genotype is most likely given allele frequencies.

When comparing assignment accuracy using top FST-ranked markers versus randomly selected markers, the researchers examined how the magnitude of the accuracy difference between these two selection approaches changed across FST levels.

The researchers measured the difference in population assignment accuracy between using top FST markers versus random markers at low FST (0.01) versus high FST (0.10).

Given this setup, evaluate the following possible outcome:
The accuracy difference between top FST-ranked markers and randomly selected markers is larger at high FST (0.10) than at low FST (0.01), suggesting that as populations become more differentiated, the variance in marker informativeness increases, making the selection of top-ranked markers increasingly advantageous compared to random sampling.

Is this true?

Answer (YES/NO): NO